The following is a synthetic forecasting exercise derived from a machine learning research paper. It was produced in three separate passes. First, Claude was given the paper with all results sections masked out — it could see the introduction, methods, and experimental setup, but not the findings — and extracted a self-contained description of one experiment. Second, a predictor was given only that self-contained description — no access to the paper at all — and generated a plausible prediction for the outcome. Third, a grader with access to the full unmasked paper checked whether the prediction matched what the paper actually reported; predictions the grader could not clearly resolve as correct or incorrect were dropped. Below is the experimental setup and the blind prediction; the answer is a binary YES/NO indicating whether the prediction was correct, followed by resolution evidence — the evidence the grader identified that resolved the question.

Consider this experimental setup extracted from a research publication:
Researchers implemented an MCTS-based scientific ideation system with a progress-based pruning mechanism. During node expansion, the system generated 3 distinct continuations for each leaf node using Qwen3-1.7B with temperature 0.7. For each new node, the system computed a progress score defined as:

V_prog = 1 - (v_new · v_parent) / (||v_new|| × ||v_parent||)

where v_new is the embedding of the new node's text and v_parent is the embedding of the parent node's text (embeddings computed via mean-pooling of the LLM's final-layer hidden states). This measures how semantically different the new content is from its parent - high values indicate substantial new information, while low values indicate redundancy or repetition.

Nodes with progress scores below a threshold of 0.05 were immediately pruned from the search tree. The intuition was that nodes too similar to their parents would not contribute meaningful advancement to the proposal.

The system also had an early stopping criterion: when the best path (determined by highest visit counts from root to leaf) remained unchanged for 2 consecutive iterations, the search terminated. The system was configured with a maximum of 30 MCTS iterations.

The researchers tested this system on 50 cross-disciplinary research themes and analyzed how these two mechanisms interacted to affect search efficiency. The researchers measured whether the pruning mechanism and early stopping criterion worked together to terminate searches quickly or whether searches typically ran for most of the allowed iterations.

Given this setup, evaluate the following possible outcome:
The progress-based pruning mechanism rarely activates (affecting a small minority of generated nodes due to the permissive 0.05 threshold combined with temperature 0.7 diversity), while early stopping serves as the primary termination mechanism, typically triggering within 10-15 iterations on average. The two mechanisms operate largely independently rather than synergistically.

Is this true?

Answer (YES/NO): NO